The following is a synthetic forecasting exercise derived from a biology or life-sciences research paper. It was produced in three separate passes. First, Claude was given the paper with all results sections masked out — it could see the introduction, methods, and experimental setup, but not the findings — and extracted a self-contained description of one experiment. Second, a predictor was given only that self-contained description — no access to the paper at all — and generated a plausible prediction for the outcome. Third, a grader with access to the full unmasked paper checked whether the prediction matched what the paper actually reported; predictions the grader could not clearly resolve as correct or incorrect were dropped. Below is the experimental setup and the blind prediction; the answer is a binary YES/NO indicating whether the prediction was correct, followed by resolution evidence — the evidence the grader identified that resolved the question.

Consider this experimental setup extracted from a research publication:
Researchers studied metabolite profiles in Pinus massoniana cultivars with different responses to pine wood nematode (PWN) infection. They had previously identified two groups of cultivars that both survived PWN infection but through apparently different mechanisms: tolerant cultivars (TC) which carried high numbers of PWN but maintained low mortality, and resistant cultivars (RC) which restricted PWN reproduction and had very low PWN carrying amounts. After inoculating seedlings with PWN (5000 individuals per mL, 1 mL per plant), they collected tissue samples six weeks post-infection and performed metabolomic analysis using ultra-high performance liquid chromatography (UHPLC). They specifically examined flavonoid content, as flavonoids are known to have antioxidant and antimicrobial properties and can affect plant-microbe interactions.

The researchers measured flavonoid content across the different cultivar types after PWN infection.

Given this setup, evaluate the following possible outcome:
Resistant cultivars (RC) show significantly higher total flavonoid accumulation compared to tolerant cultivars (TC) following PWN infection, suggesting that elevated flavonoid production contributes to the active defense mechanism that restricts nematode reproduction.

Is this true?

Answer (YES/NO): NO